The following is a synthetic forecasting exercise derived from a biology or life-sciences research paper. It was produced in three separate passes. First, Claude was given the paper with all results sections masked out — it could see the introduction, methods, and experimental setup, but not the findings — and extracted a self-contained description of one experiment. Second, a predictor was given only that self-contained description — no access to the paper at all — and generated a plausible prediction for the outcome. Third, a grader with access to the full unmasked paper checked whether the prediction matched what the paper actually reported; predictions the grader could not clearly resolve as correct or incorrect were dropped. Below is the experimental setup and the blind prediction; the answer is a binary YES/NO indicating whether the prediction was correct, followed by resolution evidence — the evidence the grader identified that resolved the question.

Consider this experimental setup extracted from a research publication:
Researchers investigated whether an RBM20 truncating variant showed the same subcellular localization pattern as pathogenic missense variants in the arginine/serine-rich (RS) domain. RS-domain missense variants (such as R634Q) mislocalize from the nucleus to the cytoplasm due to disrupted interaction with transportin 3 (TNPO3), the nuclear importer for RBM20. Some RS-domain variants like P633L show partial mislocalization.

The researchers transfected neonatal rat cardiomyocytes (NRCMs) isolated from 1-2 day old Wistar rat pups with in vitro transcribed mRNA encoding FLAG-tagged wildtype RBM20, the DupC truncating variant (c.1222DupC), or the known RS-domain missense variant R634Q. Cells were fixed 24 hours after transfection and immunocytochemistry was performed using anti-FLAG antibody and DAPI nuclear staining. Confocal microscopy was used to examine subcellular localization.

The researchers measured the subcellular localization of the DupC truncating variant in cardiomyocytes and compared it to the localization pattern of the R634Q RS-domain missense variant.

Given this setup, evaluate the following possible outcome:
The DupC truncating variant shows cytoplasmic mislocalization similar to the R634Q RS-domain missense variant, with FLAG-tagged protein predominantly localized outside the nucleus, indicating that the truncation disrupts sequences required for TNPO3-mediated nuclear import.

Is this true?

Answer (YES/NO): NO